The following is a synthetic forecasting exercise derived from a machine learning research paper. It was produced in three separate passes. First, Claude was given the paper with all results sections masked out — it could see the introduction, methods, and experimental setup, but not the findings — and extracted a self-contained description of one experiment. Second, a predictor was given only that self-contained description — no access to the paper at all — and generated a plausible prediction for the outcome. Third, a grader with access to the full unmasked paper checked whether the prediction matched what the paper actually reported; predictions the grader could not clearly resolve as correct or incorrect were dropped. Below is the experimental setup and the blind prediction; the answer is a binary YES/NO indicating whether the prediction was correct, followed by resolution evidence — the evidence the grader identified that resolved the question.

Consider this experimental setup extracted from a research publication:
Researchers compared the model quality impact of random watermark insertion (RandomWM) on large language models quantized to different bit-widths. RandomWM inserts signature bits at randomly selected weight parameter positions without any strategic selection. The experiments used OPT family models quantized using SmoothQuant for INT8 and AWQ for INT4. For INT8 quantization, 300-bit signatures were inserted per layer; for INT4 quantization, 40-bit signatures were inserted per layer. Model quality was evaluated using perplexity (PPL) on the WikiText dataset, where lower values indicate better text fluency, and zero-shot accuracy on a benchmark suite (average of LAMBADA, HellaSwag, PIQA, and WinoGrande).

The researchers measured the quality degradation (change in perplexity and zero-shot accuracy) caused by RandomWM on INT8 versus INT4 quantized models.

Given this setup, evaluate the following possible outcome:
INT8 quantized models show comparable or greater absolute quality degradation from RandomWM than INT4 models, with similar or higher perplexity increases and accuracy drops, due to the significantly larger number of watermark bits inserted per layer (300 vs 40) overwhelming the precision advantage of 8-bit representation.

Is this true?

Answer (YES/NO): NO